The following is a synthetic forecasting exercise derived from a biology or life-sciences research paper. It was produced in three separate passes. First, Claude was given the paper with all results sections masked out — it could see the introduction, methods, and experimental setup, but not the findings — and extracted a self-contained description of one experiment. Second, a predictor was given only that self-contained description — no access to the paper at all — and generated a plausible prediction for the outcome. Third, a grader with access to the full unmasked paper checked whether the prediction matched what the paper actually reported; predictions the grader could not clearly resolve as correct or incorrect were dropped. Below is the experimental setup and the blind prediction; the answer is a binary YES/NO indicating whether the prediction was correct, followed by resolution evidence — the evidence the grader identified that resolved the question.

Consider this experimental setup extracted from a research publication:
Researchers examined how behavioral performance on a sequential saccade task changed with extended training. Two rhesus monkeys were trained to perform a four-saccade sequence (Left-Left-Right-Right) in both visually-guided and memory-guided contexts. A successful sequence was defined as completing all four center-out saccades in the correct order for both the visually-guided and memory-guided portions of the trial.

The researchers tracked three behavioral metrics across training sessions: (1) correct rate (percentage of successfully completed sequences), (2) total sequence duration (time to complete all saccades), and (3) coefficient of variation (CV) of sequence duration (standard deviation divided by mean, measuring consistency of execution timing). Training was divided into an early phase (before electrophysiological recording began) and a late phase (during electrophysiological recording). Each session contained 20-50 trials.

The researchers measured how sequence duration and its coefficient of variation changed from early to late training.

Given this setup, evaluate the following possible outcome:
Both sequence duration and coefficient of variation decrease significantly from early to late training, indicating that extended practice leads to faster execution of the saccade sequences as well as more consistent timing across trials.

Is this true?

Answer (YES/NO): YES